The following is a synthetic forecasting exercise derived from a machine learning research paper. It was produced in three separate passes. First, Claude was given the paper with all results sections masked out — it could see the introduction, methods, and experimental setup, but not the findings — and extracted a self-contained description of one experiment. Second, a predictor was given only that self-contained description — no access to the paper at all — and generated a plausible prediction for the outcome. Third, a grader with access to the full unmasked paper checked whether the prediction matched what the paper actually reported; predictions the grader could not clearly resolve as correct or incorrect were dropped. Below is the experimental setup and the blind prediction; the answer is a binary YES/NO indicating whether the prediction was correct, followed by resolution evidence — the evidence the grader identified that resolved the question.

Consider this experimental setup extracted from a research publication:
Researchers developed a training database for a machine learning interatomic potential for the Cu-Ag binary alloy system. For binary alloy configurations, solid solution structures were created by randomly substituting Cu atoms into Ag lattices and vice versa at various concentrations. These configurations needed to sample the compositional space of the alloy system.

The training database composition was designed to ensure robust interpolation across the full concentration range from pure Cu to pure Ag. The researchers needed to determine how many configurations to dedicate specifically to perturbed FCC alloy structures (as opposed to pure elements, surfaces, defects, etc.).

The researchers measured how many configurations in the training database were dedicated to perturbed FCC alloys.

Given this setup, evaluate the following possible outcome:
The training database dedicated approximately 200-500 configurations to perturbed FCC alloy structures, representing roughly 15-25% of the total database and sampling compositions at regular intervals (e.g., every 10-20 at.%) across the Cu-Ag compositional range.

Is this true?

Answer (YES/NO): NO